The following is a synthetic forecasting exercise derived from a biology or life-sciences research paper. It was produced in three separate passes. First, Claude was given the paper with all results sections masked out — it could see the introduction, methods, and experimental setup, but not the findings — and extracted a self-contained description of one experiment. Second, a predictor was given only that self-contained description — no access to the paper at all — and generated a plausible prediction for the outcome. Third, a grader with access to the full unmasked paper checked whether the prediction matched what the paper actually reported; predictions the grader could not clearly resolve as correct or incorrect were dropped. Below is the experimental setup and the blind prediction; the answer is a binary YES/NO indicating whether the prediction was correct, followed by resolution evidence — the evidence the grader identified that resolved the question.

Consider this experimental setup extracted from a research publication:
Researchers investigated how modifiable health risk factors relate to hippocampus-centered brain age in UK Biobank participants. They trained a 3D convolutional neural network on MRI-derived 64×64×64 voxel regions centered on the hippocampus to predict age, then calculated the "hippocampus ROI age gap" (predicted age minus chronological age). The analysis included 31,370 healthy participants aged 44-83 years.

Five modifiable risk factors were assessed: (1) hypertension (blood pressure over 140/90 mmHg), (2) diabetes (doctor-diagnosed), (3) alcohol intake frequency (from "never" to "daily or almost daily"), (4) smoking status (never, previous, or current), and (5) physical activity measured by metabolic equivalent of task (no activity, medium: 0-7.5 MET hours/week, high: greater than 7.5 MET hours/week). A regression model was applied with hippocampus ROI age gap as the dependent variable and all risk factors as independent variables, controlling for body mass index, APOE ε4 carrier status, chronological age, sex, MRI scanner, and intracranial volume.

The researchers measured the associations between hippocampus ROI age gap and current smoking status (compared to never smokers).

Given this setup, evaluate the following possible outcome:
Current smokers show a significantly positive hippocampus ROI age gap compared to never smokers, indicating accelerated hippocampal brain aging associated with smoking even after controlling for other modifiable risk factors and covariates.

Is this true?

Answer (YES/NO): YES